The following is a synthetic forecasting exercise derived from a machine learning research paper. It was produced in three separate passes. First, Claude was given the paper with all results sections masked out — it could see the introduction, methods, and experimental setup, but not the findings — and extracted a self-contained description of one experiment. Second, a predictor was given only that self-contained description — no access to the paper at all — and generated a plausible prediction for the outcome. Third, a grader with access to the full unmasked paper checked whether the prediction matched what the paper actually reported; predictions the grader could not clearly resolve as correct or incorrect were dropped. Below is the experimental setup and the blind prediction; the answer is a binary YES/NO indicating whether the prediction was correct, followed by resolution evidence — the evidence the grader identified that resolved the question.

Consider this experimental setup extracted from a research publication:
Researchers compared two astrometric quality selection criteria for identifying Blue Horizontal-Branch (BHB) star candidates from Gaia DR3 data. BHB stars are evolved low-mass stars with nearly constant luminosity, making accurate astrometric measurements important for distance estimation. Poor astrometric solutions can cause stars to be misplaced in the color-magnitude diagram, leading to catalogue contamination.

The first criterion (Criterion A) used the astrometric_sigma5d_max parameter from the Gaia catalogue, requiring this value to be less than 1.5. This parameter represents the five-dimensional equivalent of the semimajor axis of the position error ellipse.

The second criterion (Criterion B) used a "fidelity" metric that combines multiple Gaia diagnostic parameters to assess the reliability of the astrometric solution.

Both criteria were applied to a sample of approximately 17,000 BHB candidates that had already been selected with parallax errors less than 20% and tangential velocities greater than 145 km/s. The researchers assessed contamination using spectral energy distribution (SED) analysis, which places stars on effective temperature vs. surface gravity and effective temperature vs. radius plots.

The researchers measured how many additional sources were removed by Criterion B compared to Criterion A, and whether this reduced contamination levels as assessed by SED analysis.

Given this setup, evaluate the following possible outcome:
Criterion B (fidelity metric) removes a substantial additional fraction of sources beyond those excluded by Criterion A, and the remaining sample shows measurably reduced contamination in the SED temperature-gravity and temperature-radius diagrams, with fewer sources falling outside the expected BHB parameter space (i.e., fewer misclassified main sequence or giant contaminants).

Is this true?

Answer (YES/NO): NO